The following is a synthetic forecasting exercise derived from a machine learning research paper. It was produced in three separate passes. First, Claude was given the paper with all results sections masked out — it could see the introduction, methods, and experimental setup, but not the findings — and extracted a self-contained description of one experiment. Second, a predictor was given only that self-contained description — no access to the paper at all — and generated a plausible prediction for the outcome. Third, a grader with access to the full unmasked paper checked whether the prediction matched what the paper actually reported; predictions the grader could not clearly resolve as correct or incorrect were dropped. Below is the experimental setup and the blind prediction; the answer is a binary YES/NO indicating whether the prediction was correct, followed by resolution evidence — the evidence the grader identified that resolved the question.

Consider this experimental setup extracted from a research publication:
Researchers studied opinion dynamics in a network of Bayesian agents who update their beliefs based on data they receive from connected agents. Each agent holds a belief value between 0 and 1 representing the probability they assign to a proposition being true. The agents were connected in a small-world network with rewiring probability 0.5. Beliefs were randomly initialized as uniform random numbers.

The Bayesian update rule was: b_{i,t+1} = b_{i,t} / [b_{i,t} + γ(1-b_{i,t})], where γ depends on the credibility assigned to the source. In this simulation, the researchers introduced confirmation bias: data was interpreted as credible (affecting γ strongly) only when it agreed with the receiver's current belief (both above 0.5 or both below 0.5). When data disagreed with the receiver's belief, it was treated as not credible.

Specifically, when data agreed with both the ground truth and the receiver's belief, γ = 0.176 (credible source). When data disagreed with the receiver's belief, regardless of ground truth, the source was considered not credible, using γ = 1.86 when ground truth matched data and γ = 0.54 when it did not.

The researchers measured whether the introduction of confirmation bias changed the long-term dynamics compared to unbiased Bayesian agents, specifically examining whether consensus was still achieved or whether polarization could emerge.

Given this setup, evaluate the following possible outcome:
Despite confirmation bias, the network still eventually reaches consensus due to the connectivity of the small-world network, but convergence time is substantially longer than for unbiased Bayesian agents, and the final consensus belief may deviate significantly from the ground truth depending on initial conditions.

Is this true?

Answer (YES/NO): NO